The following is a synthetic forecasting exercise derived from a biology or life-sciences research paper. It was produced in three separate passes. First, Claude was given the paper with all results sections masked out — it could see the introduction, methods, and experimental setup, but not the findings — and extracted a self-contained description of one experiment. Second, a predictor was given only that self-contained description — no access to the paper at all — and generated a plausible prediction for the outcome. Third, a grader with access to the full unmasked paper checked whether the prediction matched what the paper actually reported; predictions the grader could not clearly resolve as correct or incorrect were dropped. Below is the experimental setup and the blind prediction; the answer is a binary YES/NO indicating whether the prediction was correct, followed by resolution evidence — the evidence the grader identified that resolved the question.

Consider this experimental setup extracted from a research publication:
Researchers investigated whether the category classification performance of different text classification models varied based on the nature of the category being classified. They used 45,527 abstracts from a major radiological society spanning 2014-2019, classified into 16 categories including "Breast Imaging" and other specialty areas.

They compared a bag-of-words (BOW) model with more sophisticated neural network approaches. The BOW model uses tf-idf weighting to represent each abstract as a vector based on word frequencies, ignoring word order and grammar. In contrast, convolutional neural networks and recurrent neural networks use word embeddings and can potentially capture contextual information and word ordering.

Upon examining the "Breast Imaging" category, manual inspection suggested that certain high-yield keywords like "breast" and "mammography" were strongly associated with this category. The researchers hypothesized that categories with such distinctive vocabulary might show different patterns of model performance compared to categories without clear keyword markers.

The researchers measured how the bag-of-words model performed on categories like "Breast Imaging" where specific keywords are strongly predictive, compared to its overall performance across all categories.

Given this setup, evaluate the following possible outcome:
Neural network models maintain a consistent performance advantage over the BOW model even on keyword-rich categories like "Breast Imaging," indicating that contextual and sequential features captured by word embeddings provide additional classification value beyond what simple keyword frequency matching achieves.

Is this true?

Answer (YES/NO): NO